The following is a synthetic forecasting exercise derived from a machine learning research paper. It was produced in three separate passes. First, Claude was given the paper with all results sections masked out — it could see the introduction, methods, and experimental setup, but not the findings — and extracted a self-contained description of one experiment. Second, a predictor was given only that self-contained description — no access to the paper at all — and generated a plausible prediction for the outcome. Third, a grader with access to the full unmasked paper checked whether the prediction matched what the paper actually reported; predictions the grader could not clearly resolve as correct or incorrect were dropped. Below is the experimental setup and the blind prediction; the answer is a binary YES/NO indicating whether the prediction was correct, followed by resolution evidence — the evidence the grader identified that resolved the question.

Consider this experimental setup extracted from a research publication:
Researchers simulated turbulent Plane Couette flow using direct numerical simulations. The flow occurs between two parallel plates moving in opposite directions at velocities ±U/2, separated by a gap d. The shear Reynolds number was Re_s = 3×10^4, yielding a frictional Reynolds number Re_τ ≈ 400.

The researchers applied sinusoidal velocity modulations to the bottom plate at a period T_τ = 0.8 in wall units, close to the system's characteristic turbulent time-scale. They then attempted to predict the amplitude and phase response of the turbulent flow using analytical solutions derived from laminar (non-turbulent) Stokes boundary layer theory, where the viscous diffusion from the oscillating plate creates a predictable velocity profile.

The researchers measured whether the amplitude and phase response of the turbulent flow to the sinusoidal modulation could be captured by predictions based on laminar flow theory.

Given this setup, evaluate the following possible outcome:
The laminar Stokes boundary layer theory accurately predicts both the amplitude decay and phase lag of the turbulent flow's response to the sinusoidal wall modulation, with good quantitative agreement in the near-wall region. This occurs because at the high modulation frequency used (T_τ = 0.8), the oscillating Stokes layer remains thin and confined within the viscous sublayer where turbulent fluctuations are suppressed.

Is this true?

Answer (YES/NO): YES